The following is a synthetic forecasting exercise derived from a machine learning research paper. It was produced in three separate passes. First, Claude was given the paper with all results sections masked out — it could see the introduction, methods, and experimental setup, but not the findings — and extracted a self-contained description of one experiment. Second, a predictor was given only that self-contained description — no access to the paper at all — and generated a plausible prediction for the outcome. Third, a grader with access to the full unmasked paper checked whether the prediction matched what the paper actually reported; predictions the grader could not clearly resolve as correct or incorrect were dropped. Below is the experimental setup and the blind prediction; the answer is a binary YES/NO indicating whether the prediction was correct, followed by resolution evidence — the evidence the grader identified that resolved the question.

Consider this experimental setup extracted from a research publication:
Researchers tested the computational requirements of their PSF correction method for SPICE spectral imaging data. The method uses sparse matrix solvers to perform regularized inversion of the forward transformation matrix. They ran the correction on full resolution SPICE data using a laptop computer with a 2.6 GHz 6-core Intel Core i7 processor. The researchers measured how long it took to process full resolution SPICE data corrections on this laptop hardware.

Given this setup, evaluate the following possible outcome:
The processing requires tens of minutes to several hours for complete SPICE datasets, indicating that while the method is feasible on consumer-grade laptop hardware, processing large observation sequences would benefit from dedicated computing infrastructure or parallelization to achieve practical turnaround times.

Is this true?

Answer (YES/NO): NO